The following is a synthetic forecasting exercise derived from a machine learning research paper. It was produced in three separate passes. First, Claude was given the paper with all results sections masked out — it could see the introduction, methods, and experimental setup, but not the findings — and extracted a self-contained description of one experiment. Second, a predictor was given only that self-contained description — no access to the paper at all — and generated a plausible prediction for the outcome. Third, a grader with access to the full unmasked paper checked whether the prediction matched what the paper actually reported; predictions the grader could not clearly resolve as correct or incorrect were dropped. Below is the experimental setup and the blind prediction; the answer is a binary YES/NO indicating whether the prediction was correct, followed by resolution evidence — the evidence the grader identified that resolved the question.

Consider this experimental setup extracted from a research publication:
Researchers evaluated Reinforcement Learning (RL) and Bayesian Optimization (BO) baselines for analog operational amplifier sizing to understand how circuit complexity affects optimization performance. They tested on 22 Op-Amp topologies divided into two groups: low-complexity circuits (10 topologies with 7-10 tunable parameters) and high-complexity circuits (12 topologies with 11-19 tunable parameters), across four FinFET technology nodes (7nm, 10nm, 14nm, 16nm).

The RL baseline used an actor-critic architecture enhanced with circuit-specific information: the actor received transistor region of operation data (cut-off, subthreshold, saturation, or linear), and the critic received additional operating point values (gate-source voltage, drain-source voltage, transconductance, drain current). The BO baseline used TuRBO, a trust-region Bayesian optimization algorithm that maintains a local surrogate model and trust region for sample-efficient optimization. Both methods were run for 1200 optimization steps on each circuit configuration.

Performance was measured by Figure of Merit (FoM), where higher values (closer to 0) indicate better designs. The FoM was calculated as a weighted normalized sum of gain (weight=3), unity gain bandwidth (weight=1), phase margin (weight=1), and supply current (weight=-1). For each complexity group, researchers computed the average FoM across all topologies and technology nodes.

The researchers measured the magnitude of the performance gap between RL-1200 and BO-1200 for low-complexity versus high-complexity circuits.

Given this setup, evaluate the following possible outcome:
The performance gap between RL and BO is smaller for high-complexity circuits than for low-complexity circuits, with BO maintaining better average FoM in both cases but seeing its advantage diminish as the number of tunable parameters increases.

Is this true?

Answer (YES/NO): NO